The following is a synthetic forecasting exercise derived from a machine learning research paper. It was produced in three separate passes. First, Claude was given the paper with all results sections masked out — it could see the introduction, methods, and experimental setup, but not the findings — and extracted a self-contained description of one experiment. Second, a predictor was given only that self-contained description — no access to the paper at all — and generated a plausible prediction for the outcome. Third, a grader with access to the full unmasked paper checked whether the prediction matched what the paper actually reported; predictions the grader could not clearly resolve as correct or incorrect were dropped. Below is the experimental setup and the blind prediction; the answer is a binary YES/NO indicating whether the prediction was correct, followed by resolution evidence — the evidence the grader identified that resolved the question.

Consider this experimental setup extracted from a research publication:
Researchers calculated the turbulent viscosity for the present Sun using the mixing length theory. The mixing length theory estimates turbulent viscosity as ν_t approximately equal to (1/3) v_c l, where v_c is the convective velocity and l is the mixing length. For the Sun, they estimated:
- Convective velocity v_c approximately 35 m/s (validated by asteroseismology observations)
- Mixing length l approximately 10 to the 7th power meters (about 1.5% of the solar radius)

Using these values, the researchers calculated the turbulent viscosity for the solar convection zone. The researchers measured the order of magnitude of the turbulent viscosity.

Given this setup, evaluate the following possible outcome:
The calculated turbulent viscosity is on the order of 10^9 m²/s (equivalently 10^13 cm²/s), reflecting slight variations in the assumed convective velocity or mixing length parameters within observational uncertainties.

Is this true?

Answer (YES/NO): NO